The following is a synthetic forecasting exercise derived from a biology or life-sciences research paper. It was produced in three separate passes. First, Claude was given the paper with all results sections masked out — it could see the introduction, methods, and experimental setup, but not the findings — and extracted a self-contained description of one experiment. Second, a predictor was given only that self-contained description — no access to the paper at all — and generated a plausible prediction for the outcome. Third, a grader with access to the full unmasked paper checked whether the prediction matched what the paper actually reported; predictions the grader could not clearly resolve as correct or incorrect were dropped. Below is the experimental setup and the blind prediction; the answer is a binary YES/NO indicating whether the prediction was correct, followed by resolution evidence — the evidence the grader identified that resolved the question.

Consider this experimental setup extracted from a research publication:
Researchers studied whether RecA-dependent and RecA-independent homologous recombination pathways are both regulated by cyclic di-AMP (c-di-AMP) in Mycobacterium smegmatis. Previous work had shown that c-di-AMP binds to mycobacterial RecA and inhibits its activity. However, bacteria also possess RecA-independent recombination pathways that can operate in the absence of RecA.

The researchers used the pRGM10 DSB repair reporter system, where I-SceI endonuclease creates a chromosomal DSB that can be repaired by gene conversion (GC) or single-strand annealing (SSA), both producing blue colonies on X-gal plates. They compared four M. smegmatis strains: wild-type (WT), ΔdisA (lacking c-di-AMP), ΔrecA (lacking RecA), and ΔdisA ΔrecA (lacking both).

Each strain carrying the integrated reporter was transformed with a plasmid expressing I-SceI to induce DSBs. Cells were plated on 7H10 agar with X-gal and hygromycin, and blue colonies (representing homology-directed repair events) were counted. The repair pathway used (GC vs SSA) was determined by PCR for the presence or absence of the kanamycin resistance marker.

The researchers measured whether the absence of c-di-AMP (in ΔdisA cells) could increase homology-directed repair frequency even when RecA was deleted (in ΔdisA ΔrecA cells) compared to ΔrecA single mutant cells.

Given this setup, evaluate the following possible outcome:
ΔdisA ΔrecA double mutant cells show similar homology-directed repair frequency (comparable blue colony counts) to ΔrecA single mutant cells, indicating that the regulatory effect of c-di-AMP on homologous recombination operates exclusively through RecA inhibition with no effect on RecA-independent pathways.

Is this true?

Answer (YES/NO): NO